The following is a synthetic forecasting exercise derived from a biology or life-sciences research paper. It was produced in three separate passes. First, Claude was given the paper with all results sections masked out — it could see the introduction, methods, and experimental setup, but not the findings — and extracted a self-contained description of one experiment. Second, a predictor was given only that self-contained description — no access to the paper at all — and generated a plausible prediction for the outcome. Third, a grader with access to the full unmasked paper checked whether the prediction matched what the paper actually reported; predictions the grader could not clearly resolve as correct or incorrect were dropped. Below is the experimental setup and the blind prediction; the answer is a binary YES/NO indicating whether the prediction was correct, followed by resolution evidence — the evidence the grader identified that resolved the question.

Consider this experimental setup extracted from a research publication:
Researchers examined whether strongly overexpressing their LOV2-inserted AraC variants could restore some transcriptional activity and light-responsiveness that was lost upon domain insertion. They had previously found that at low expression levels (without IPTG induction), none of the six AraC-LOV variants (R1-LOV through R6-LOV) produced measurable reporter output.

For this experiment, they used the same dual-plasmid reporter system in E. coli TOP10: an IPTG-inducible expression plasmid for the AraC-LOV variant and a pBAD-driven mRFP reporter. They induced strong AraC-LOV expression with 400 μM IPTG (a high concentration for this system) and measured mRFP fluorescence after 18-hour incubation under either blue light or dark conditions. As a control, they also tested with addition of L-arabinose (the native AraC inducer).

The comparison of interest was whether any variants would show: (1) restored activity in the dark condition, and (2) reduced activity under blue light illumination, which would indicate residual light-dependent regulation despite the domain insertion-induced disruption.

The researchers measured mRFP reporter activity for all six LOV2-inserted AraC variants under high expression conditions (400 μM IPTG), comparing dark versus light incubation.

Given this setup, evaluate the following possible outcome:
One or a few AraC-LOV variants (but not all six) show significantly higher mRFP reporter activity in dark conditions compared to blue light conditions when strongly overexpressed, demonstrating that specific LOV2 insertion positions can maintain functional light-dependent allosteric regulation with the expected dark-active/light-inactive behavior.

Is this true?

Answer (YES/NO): NO